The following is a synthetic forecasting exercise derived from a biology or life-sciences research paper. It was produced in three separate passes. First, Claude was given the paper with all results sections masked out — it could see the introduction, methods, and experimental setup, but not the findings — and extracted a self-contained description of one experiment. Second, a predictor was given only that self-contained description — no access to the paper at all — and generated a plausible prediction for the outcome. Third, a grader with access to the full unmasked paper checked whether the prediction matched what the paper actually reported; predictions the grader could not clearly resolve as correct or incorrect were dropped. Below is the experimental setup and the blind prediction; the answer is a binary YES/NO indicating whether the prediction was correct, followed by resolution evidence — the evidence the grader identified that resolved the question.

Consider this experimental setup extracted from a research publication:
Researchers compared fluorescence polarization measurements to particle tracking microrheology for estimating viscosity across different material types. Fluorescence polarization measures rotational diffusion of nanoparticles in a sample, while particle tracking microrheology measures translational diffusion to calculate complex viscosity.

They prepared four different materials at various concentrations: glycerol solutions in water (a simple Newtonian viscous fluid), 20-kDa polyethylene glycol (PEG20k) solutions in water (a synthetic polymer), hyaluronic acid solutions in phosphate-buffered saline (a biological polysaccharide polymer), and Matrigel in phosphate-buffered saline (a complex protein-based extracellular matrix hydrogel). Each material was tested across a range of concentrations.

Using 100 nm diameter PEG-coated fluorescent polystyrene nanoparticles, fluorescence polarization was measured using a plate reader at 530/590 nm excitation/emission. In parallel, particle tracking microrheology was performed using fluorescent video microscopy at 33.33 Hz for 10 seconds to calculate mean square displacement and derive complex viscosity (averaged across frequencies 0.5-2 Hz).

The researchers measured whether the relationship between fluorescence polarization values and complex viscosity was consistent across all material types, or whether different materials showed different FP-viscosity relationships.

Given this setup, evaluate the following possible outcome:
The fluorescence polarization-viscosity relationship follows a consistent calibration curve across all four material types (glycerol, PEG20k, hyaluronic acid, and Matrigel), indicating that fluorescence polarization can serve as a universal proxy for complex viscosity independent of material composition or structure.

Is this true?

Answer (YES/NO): NO